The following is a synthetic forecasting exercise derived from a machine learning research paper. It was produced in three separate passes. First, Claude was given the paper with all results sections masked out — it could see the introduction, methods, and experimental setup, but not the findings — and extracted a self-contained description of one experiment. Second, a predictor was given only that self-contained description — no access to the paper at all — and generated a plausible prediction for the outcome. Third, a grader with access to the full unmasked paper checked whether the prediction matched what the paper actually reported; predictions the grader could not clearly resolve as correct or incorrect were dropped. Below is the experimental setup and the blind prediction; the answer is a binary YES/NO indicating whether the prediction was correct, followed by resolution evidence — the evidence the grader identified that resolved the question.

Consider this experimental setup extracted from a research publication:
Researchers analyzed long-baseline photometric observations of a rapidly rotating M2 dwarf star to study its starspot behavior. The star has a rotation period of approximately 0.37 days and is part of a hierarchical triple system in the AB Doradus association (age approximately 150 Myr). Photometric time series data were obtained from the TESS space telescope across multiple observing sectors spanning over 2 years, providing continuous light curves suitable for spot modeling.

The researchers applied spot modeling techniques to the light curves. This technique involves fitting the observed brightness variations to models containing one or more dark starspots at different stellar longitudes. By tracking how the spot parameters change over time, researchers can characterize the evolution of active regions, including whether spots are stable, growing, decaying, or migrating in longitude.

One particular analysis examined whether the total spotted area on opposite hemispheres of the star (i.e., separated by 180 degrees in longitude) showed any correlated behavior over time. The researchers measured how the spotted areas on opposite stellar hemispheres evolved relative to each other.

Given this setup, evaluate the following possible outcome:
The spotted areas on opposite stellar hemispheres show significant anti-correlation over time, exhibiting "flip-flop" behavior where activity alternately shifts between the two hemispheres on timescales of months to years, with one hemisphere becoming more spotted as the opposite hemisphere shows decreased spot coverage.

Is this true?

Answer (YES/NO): NO